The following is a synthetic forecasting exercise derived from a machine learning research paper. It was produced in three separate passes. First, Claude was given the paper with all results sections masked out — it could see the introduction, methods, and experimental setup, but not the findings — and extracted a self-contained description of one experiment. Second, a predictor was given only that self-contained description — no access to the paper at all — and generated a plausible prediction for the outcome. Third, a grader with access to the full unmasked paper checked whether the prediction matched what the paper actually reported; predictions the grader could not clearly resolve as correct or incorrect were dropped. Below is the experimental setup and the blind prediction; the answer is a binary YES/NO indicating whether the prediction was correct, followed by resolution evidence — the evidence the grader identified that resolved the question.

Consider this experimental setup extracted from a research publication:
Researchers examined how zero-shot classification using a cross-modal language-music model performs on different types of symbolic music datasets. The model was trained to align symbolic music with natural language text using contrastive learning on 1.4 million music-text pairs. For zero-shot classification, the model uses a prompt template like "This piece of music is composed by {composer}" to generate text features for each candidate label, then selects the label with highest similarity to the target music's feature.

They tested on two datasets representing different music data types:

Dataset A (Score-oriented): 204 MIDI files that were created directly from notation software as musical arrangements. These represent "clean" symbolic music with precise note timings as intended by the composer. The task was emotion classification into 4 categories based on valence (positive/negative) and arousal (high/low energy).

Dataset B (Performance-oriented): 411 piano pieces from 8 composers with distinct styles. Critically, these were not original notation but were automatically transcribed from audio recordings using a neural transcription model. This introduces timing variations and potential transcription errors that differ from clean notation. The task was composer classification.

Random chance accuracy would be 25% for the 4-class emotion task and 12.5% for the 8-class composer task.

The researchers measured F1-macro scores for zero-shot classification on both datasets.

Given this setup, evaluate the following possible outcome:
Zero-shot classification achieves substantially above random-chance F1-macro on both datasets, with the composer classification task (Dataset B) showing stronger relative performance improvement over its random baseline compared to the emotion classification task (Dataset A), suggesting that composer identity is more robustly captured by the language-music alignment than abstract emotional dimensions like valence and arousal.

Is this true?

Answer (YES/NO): NO